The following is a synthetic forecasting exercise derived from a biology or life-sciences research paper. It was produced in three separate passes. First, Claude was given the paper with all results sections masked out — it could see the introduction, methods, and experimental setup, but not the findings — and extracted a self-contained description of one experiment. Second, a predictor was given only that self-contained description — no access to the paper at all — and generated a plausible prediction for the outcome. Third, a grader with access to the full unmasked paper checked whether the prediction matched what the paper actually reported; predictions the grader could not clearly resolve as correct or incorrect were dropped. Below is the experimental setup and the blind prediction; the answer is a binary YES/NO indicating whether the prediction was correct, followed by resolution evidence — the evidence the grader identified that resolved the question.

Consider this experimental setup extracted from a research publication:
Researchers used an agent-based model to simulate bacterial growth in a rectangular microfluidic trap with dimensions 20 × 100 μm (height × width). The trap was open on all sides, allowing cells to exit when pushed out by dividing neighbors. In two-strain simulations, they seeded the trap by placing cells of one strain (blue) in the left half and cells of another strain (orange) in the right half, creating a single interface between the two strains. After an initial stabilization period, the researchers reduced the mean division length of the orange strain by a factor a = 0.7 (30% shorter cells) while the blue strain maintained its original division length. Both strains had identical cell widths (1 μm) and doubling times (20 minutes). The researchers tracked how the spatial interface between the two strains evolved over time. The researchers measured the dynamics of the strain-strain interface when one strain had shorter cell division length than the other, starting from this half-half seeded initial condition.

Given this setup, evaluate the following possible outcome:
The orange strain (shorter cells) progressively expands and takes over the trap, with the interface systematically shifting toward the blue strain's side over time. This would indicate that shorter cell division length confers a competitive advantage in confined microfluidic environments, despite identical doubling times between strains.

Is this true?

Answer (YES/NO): YES